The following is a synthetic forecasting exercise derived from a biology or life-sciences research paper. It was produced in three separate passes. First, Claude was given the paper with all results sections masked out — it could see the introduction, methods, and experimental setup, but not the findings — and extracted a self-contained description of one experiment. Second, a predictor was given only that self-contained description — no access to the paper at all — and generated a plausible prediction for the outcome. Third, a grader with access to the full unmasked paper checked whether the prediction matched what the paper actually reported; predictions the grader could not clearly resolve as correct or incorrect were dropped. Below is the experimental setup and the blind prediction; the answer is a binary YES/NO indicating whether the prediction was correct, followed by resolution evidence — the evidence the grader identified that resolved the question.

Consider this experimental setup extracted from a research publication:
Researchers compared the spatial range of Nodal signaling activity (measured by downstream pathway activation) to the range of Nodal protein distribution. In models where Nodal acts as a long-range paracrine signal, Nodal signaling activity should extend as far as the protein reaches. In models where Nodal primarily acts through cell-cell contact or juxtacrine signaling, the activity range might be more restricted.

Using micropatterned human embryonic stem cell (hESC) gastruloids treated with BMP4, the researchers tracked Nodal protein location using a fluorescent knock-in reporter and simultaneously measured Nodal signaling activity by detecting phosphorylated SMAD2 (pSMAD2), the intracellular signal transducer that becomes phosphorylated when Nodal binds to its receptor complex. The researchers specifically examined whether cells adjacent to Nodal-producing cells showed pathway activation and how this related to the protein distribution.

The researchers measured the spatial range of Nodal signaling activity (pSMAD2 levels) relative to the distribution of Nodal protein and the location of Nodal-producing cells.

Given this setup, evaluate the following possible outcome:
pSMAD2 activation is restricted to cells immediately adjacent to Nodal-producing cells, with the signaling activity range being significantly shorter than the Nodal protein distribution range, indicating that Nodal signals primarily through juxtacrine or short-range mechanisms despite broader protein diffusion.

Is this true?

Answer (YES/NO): NO